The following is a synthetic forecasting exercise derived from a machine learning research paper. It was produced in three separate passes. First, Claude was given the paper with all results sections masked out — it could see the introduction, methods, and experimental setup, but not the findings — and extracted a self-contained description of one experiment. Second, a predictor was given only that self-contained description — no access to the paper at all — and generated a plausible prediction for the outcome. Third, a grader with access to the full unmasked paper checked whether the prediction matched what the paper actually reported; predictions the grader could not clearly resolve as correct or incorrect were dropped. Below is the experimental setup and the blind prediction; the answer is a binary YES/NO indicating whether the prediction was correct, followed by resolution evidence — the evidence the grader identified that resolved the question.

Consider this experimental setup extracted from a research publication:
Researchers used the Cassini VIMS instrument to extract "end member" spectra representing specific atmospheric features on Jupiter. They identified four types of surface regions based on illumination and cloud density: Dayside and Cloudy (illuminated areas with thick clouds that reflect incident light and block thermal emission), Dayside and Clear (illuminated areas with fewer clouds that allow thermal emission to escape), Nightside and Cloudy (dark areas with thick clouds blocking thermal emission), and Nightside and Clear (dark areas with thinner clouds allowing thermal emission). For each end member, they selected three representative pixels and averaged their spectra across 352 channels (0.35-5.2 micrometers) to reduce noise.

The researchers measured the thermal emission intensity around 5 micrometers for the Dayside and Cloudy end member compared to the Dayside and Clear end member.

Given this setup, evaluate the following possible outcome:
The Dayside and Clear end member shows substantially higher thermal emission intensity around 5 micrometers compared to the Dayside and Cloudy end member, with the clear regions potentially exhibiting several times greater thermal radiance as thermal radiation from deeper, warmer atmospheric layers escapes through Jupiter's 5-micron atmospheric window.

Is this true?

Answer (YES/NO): YES